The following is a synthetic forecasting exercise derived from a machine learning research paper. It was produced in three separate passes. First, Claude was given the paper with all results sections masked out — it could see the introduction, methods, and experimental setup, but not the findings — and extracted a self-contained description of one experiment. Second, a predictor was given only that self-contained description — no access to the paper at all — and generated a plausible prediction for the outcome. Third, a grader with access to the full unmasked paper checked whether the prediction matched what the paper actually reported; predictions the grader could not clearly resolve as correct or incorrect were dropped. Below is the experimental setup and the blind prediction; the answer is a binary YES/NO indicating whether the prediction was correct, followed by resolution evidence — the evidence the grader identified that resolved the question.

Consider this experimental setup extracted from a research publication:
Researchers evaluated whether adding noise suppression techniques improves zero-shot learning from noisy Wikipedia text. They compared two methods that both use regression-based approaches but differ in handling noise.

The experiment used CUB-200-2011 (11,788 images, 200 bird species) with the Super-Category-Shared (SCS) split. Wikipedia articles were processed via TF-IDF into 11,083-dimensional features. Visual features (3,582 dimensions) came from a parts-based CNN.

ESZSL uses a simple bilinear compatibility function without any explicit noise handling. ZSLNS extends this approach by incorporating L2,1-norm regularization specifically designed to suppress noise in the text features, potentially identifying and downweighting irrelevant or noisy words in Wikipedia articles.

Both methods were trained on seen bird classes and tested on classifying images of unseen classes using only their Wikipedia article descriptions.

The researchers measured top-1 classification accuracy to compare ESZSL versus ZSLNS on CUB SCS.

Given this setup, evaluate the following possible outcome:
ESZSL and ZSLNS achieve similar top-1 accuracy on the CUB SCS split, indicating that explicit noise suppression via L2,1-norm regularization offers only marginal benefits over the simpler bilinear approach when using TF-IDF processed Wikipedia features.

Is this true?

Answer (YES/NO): YES